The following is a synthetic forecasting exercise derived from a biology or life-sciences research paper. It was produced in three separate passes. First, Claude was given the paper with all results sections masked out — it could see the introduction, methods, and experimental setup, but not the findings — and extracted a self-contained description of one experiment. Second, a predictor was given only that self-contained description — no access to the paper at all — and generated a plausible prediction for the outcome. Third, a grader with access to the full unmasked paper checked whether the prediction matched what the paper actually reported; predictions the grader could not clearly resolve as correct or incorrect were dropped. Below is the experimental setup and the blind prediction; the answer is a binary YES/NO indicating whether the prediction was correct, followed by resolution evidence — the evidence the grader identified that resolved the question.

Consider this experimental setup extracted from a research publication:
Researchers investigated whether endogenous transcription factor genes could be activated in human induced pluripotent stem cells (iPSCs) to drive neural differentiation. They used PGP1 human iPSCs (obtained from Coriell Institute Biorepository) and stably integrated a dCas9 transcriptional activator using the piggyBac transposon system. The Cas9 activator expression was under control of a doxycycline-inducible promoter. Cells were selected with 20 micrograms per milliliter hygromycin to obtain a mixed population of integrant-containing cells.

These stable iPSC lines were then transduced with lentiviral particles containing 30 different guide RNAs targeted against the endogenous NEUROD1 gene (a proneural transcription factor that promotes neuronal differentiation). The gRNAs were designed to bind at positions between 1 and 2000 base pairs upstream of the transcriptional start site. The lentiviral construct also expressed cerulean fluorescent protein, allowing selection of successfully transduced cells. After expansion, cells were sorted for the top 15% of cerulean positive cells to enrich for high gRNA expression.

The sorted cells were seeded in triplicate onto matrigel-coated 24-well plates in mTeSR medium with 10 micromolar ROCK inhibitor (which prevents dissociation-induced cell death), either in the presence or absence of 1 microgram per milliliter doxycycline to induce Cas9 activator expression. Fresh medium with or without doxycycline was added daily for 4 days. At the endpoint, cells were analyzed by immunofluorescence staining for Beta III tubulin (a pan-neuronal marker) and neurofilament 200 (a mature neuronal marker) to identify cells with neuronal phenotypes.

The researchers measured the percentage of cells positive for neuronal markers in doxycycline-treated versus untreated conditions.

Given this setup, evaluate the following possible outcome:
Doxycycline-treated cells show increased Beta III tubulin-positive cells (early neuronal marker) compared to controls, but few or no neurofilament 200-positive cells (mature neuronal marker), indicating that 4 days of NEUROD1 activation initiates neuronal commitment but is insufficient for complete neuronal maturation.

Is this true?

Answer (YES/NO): NO